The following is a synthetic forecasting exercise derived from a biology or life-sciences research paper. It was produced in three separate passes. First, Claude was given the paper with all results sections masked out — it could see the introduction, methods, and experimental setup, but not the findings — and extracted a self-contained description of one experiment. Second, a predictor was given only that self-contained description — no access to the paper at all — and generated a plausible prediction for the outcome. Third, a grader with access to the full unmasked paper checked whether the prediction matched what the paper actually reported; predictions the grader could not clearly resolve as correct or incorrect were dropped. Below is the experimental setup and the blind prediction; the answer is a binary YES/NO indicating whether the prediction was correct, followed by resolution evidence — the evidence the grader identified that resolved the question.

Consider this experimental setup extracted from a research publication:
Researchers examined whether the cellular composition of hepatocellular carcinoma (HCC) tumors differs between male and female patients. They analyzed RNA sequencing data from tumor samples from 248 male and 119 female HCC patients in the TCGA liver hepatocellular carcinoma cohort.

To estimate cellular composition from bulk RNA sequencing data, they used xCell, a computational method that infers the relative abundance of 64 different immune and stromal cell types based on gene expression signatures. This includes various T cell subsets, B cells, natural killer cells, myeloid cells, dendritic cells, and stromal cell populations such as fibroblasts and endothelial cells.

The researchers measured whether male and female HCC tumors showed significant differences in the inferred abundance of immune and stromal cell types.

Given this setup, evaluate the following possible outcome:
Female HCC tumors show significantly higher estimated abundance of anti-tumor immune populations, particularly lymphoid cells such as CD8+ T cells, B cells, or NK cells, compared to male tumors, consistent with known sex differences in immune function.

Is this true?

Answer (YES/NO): NO